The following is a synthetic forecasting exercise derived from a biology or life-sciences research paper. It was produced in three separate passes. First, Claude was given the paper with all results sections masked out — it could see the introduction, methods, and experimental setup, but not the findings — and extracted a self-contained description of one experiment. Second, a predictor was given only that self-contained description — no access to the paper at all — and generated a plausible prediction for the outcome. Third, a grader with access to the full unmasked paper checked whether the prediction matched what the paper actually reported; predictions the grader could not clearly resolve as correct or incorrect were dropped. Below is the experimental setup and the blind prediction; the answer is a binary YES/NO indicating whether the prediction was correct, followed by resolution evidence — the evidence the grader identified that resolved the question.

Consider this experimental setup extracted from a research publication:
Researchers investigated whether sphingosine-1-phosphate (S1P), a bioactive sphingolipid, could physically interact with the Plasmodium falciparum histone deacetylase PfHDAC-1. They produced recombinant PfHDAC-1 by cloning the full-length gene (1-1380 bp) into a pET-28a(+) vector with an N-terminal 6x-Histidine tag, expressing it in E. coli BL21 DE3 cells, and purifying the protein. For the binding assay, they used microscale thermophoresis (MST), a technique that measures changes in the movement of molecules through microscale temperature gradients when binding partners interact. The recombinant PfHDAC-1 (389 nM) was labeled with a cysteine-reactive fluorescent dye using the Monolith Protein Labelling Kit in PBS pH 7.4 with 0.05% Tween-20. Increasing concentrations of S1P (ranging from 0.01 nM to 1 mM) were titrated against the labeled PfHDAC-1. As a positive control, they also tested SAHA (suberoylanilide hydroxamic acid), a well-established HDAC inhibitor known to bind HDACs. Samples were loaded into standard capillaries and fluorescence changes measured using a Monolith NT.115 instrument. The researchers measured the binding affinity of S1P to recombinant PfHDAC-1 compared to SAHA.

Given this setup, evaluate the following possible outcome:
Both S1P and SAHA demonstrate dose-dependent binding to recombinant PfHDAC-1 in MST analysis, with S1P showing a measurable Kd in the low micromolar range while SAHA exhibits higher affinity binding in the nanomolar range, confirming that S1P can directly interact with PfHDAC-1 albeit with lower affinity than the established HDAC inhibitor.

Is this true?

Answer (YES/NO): NO